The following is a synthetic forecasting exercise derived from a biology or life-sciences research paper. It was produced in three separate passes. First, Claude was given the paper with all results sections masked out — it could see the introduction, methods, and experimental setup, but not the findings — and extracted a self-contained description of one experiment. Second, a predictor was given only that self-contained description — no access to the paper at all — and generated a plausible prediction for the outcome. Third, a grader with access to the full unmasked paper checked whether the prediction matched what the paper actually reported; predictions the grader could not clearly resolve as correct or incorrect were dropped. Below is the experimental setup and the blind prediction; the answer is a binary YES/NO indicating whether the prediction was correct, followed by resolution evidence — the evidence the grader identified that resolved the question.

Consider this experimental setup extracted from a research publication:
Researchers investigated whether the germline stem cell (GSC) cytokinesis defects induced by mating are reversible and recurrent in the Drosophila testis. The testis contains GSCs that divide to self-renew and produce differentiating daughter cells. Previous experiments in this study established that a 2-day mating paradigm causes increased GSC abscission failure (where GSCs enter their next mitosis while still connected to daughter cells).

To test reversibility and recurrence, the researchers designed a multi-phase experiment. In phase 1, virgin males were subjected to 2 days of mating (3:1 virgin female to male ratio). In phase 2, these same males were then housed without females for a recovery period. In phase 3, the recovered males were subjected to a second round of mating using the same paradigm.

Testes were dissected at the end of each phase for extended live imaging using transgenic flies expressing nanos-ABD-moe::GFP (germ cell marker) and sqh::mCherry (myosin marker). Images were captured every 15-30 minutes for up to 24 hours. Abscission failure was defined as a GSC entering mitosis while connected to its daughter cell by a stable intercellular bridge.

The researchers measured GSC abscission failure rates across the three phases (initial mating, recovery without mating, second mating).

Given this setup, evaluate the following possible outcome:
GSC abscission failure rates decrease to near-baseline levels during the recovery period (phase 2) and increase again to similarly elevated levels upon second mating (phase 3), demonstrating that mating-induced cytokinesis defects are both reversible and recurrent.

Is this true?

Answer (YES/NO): NO